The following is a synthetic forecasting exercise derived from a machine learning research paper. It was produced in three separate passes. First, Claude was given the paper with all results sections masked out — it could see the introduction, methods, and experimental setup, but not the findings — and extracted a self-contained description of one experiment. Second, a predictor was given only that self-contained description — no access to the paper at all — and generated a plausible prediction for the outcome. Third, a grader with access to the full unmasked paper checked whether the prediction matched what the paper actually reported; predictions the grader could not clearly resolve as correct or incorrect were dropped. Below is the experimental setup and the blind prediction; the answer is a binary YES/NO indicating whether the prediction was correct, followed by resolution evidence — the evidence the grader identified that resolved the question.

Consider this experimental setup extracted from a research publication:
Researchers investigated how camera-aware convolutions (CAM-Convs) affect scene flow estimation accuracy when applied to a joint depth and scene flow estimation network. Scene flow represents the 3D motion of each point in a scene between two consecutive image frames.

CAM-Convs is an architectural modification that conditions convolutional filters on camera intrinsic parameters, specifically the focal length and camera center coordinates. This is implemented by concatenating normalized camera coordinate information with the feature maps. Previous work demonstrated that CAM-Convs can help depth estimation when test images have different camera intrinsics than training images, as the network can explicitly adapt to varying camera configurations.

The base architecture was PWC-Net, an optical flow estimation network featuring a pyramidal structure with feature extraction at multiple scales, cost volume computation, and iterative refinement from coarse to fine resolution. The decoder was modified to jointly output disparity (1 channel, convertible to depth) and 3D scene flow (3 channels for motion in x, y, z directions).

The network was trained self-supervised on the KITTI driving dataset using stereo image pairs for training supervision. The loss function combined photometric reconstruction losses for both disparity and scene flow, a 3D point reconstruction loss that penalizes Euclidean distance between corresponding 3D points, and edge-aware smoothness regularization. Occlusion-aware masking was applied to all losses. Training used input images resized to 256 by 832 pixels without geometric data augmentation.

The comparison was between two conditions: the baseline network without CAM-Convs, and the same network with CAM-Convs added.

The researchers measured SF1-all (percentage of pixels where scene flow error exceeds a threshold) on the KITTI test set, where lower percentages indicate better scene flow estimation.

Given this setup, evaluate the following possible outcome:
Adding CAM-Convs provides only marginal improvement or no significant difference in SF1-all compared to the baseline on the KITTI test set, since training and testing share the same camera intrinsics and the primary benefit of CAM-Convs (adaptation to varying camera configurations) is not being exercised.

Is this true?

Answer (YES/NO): NO